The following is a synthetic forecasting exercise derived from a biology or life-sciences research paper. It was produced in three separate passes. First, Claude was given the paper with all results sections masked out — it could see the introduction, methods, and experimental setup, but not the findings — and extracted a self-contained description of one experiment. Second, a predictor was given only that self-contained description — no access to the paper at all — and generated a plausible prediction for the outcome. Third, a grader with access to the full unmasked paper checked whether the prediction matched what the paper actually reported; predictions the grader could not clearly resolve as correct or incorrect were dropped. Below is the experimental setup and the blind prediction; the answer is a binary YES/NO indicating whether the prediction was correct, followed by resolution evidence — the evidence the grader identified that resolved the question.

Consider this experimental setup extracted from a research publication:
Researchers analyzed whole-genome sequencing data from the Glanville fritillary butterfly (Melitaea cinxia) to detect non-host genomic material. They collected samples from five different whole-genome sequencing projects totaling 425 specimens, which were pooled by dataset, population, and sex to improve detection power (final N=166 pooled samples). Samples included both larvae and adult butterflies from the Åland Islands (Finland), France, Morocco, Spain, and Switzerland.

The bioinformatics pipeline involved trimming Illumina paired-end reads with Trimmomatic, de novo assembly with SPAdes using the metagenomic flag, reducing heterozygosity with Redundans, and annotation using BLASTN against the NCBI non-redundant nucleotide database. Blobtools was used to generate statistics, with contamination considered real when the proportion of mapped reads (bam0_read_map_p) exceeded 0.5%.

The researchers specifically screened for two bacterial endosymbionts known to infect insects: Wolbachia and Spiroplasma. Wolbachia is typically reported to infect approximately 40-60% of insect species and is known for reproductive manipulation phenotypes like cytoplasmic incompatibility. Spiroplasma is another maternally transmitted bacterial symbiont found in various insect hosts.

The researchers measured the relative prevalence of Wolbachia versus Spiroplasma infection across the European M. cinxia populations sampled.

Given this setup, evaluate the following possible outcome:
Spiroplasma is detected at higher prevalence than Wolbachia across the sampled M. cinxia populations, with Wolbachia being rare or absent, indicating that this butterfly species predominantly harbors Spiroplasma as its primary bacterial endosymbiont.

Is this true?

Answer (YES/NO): YES